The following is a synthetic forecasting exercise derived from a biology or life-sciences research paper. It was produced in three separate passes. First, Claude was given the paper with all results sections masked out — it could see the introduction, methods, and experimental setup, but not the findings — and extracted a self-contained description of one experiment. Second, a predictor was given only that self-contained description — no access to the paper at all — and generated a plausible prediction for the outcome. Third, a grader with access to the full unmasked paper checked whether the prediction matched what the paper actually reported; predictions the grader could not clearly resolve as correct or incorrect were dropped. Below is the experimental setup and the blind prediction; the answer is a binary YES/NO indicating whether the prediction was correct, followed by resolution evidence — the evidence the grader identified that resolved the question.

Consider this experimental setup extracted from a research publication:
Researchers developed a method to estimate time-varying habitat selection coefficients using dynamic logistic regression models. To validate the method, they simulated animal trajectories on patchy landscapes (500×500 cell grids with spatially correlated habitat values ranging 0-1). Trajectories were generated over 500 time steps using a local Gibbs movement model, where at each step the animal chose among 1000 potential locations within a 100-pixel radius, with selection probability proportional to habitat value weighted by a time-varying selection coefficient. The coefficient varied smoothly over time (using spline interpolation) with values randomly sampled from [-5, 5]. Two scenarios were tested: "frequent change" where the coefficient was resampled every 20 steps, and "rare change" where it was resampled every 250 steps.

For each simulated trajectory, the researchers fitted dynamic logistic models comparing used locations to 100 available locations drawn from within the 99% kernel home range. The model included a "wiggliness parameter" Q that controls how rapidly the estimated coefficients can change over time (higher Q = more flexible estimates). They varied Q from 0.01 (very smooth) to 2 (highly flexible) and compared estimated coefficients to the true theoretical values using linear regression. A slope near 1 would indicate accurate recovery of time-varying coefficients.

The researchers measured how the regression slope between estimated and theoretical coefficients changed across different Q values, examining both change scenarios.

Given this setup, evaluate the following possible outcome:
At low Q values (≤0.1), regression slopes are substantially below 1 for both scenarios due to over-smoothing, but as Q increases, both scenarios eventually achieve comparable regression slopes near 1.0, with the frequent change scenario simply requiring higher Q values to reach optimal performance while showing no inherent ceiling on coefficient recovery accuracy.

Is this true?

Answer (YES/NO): NO